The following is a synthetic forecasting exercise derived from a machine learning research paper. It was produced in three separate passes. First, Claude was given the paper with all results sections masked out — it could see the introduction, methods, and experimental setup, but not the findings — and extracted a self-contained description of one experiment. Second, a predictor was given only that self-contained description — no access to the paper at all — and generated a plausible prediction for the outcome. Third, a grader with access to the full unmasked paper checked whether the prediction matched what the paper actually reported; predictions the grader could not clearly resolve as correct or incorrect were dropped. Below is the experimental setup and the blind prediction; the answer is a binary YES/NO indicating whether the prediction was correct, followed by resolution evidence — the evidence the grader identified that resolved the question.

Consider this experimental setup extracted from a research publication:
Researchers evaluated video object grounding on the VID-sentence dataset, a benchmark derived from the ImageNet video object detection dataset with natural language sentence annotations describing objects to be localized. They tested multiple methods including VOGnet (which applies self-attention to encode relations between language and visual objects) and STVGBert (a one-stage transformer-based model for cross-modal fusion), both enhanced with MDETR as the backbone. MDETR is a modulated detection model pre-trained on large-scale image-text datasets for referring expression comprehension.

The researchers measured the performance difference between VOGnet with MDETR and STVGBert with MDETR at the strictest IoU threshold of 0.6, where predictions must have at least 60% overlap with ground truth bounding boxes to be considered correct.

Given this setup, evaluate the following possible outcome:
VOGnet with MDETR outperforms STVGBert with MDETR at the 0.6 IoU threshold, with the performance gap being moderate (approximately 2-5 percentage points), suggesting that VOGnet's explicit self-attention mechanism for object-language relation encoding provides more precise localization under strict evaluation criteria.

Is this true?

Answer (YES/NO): NO